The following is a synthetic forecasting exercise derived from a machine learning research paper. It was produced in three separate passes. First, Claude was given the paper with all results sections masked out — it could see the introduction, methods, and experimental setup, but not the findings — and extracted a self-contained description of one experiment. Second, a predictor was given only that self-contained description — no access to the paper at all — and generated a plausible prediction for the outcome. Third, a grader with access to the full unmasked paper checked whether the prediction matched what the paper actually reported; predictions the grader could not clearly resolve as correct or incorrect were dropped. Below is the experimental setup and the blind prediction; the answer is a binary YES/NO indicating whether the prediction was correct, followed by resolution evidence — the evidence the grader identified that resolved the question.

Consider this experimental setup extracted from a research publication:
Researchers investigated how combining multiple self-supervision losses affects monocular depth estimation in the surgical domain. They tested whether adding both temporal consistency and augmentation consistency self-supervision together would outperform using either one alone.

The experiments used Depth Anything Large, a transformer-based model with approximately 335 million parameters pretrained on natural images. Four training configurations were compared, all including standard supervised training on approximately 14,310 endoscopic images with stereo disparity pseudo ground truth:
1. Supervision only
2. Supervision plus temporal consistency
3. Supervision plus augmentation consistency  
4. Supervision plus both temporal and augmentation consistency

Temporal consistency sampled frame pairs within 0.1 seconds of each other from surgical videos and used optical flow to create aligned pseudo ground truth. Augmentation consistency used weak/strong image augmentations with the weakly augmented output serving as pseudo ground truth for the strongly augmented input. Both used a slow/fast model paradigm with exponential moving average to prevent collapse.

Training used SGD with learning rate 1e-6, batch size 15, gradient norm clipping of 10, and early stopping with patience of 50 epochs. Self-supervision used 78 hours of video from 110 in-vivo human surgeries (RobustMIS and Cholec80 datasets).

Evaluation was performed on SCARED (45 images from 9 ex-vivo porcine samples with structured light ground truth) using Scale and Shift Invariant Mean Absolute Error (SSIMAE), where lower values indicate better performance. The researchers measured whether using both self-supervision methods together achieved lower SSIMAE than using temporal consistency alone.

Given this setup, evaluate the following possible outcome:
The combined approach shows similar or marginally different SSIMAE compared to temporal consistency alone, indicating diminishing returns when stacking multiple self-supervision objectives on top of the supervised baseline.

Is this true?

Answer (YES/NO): YES